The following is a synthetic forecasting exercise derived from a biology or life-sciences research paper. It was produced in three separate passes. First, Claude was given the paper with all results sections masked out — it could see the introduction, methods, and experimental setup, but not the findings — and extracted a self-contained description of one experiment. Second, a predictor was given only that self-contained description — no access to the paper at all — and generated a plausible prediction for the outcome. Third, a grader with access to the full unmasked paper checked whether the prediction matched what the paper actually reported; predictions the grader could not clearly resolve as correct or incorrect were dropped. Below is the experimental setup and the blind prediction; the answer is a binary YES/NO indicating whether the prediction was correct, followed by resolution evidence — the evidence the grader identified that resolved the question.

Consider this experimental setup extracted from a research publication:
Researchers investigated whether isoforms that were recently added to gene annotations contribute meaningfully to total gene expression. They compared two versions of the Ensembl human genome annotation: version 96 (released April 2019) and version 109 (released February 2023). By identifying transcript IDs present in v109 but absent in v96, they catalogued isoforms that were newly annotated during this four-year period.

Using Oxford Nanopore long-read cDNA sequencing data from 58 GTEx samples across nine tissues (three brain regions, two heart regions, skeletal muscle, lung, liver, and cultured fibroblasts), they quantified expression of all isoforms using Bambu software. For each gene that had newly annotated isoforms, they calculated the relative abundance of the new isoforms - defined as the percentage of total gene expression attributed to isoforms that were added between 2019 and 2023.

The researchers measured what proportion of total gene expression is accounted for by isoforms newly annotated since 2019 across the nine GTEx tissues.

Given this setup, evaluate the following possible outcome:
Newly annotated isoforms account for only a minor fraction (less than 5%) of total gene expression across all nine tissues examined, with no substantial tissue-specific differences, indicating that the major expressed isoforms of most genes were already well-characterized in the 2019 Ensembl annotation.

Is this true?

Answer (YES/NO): NO